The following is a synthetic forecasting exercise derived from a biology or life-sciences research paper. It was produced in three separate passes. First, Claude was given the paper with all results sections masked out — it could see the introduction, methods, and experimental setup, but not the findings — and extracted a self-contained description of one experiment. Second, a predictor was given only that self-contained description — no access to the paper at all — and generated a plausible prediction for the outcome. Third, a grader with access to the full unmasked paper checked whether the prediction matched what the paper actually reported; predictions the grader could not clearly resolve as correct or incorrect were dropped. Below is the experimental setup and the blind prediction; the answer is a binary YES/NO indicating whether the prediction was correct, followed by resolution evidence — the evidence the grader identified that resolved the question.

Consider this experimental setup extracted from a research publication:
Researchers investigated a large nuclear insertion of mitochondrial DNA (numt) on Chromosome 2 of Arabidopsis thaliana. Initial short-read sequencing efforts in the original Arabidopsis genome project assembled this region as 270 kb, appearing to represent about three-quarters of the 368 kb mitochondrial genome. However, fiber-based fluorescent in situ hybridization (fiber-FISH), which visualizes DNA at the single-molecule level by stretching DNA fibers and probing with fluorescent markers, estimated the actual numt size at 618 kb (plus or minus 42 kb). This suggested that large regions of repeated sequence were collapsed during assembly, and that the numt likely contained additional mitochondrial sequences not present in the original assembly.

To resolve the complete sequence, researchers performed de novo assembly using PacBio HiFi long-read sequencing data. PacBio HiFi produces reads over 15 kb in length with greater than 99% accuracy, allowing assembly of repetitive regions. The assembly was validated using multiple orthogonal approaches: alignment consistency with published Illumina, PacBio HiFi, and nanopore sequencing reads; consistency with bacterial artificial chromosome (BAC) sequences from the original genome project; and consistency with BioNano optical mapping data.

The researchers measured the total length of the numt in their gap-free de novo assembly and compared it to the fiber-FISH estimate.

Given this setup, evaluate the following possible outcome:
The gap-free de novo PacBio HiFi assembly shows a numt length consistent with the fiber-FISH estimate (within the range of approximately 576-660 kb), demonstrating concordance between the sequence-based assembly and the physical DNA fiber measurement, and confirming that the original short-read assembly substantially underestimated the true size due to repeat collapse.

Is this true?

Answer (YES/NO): YES